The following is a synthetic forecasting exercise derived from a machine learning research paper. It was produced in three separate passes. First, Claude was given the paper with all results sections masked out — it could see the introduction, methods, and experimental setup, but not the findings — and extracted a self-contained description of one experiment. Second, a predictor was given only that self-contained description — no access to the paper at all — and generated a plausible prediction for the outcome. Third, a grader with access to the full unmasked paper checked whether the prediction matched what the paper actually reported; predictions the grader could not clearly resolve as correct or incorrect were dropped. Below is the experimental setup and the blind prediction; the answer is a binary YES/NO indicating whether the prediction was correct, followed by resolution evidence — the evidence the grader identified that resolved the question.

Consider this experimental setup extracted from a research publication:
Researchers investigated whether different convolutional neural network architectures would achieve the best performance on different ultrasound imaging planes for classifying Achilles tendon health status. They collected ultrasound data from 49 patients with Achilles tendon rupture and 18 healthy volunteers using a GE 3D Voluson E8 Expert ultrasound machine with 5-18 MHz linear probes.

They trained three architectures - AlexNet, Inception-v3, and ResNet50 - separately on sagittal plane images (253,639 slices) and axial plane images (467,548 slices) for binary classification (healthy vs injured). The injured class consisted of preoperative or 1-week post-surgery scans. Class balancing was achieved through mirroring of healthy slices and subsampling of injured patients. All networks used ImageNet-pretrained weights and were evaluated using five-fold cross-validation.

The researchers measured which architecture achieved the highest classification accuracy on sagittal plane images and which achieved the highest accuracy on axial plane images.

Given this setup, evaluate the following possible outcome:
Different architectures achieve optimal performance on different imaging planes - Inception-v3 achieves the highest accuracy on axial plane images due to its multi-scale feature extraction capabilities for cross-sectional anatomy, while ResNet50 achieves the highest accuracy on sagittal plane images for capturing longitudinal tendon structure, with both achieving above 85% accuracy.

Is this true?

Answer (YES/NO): NO